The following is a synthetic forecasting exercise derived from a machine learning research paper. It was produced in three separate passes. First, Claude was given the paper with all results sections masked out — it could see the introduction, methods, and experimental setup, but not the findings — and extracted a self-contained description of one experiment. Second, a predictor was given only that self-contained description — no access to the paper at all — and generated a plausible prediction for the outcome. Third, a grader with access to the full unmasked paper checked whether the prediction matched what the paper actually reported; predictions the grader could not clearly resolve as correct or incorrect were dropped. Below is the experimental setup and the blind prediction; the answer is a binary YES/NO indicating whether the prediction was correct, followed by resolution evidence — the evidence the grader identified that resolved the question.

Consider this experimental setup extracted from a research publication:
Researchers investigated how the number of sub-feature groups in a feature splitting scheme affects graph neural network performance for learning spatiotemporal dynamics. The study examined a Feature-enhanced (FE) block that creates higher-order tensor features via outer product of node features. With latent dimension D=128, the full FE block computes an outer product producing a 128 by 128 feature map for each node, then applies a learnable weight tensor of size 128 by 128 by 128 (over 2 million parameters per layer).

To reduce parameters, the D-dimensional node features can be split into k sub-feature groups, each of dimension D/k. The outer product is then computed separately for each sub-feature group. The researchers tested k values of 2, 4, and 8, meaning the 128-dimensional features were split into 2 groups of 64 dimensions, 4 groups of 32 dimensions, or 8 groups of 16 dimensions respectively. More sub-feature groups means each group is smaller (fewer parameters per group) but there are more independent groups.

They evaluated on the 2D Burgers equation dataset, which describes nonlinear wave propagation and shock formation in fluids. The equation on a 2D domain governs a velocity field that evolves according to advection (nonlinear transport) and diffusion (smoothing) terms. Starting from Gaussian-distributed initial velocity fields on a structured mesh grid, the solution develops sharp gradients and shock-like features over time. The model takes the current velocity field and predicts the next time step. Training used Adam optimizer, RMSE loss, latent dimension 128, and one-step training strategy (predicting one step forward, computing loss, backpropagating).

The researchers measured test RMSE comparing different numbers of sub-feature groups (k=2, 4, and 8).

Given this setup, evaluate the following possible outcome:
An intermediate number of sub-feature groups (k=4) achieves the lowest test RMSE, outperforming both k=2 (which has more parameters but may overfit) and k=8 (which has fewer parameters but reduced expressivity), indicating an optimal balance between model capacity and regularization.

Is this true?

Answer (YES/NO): YES